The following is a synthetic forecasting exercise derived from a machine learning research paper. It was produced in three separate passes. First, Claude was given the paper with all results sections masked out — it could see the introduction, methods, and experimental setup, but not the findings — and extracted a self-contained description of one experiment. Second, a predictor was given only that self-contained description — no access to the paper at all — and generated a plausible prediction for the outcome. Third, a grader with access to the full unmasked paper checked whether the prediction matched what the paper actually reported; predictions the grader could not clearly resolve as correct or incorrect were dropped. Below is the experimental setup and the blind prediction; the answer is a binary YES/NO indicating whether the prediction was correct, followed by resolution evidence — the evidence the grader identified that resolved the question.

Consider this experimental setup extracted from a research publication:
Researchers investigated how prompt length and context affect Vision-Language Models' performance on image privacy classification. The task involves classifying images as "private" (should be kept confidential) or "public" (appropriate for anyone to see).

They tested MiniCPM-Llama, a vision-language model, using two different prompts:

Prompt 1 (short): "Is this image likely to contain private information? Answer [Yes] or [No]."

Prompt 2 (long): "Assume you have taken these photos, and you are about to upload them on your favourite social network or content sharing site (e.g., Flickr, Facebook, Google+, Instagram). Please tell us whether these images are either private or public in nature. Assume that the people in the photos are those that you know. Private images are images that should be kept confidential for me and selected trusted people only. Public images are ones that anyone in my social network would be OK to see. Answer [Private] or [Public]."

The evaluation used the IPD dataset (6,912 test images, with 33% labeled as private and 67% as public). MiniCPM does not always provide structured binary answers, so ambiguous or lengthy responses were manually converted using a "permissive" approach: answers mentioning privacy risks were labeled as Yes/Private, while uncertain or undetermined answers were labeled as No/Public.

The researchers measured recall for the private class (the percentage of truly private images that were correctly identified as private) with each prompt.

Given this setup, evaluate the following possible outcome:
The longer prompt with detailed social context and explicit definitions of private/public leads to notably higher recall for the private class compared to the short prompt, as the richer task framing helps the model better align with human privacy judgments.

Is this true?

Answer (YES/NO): YES